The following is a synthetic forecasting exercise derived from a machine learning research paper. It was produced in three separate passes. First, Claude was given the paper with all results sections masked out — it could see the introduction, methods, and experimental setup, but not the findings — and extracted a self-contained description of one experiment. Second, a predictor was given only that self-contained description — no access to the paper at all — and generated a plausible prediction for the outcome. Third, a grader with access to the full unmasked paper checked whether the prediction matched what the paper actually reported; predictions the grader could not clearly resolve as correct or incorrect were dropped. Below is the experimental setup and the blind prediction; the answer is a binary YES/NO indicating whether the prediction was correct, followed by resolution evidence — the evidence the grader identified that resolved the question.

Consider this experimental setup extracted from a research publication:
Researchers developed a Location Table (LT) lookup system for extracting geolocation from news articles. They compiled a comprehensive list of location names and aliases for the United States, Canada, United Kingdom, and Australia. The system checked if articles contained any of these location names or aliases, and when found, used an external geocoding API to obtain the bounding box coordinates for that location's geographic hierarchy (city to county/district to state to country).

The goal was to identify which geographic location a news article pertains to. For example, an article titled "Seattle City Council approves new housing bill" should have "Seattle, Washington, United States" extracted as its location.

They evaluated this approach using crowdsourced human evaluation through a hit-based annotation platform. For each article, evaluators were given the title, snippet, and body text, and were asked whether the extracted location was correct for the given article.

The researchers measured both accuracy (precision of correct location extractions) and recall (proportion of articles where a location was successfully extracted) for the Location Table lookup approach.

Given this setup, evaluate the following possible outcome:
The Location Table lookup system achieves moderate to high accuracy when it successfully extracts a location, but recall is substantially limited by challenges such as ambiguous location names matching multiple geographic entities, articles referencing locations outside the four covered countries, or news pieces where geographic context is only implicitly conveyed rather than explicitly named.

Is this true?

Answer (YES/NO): YES